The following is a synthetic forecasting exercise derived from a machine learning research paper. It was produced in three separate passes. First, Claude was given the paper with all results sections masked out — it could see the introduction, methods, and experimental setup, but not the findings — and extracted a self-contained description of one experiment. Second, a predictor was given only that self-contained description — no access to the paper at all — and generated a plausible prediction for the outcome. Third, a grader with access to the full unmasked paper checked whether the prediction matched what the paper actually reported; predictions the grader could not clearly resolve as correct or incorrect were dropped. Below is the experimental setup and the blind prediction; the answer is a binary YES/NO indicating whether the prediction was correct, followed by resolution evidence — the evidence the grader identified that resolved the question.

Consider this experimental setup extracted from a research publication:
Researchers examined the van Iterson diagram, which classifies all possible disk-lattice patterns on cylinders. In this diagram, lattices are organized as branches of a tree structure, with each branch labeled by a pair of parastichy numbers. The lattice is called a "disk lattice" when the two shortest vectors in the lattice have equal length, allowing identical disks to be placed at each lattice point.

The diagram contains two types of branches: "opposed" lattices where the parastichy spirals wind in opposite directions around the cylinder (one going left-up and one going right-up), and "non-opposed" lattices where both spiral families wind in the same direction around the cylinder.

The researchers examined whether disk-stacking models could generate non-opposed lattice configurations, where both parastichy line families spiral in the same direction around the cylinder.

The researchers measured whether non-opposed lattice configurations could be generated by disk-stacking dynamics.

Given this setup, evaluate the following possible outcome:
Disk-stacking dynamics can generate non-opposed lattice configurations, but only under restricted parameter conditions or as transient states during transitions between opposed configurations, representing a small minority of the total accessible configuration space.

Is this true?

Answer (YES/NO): NO